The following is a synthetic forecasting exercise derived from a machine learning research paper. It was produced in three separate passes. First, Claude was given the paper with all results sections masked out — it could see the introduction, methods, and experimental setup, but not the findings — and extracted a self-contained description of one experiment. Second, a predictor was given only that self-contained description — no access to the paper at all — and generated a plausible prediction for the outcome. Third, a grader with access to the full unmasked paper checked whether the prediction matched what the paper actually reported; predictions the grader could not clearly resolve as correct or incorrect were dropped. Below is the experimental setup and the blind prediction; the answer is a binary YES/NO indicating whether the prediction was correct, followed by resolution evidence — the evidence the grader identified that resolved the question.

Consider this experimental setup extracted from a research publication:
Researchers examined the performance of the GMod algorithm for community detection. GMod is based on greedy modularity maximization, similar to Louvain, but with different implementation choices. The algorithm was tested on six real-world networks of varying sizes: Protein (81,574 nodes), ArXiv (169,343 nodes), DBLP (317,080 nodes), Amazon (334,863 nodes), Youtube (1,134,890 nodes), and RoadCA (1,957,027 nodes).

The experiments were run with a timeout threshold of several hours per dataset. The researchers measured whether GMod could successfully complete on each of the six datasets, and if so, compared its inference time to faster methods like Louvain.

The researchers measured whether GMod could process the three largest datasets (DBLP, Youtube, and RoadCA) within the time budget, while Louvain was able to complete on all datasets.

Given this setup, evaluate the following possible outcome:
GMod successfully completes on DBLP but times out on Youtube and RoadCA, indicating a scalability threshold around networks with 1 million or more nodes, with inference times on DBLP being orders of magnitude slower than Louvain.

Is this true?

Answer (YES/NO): NO